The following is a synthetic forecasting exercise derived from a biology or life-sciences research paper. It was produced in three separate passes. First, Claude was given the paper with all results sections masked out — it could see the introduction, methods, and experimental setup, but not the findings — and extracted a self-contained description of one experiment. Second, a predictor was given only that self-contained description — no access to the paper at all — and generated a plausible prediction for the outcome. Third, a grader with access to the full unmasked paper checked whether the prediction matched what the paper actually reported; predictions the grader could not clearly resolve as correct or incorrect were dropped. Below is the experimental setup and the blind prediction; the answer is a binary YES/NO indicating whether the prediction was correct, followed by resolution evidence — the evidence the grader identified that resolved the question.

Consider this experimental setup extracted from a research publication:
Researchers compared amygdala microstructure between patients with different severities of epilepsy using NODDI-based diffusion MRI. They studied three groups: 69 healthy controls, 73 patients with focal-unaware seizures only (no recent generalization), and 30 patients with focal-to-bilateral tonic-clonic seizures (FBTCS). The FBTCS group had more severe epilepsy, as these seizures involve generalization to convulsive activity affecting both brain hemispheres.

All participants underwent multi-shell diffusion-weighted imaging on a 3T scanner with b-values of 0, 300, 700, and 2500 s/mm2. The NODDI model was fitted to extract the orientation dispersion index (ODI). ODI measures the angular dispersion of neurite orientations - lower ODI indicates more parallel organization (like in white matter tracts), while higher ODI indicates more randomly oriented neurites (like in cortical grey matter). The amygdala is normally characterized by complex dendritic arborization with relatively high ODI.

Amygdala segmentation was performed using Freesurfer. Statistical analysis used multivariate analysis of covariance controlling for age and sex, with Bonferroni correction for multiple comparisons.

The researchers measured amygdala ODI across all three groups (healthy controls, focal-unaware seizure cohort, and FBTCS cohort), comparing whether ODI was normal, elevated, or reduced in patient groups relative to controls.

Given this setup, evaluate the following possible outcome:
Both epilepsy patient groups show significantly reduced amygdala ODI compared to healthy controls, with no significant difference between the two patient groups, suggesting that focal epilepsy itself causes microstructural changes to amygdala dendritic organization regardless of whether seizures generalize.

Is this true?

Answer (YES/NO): NO